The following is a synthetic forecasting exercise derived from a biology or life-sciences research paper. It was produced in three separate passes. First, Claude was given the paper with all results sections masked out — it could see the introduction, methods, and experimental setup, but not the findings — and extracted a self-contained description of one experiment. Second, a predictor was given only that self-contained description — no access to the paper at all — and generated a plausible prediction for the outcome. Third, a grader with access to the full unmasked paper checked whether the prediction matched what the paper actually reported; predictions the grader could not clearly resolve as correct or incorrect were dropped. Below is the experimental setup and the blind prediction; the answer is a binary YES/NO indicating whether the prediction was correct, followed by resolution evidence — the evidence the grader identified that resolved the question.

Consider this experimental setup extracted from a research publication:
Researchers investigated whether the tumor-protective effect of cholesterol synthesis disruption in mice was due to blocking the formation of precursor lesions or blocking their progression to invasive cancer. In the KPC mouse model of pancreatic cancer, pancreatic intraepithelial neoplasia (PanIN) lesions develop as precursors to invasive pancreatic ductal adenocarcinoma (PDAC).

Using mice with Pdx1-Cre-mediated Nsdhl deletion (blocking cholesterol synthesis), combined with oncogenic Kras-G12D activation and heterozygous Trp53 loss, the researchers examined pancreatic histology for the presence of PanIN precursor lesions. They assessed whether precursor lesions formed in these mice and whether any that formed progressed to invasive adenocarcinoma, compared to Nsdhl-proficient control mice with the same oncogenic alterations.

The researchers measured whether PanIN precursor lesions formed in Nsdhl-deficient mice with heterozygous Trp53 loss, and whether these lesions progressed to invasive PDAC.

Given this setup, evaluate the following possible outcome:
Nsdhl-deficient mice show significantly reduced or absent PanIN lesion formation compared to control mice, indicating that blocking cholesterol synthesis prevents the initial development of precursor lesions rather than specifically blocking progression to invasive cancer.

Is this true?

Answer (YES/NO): NO